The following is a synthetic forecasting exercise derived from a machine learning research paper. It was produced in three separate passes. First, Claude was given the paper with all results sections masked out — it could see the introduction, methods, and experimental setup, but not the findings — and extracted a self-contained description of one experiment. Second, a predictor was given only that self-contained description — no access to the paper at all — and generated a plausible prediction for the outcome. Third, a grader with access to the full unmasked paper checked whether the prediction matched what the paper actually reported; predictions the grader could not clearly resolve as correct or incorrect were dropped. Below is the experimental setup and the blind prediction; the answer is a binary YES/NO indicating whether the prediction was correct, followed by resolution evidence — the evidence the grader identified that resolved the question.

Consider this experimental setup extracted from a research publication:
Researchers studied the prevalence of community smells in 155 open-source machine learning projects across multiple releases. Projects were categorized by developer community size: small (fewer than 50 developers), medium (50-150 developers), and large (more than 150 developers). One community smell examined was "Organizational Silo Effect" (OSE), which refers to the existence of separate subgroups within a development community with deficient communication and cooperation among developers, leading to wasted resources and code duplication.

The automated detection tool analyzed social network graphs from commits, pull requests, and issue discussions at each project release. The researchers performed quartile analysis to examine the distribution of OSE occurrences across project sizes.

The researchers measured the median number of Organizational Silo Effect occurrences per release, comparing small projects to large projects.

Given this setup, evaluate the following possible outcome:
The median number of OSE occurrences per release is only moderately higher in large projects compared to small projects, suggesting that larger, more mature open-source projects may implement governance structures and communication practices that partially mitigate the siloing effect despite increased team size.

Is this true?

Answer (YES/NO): NO